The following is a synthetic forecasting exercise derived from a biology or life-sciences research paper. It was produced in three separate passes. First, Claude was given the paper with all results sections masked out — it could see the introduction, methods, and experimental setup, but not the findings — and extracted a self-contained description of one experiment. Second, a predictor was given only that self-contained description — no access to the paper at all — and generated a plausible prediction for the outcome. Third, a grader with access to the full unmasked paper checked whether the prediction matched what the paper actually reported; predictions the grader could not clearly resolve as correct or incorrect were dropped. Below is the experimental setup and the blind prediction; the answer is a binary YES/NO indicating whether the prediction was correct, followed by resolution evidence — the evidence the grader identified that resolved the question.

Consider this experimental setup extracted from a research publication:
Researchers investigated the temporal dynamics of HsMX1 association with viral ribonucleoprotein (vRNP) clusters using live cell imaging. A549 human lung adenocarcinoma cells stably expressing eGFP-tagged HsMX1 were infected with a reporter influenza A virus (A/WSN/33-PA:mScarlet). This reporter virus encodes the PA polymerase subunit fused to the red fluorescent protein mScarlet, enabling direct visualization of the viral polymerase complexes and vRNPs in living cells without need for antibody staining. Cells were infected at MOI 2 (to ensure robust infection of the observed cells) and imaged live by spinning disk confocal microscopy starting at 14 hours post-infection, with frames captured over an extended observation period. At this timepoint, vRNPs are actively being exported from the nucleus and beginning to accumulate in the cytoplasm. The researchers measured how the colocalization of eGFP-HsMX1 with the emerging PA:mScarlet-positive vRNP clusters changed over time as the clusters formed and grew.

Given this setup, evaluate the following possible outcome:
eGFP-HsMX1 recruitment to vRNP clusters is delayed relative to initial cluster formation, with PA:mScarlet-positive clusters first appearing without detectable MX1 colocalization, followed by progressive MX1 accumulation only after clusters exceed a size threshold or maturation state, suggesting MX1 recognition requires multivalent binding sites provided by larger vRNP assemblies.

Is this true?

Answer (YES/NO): NO